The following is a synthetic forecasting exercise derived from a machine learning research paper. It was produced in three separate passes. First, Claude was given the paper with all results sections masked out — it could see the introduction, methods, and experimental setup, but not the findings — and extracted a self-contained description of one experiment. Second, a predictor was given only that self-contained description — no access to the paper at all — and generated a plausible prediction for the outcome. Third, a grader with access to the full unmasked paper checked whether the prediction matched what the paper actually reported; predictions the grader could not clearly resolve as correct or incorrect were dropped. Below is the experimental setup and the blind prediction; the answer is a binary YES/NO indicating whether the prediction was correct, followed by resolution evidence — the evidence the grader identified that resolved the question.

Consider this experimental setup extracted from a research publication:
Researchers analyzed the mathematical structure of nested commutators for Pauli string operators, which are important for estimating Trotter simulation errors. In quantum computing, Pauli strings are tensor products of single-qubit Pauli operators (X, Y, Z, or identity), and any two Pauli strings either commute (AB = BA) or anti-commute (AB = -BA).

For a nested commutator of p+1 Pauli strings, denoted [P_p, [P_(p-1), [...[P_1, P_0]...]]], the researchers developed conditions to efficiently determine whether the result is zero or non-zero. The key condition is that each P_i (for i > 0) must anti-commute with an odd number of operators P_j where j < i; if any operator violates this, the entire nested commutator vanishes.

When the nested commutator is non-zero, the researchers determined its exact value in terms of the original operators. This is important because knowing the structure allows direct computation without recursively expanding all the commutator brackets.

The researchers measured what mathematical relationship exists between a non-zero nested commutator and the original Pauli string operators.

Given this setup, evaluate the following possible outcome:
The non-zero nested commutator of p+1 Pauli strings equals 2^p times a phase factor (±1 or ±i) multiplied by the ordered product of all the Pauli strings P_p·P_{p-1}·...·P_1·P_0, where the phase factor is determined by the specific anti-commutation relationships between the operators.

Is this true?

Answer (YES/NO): NO